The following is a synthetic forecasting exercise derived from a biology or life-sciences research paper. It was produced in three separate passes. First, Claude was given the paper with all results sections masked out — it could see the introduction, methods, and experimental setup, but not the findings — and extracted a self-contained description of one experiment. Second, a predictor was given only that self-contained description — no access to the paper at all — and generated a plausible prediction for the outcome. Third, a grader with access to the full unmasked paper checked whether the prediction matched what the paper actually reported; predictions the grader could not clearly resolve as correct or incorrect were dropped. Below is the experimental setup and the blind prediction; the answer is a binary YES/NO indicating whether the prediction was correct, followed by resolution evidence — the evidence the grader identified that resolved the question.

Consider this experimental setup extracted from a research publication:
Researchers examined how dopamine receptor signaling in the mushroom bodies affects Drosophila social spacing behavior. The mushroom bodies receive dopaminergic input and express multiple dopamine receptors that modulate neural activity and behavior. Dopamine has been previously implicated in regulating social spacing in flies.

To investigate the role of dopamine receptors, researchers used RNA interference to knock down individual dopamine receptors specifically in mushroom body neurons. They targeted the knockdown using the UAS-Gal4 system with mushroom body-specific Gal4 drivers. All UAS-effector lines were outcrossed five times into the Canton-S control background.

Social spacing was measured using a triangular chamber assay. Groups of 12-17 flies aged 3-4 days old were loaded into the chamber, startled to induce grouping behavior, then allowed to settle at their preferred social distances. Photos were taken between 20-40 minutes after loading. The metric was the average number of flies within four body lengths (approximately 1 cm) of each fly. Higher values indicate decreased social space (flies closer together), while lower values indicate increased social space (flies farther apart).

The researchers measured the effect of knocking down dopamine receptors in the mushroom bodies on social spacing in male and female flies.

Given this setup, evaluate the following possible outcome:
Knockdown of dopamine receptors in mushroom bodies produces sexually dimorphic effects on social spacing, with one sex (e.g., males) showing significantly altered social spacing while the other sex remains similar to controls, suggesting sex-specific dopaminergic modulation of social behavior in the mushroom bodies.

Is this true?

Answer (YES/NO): YES